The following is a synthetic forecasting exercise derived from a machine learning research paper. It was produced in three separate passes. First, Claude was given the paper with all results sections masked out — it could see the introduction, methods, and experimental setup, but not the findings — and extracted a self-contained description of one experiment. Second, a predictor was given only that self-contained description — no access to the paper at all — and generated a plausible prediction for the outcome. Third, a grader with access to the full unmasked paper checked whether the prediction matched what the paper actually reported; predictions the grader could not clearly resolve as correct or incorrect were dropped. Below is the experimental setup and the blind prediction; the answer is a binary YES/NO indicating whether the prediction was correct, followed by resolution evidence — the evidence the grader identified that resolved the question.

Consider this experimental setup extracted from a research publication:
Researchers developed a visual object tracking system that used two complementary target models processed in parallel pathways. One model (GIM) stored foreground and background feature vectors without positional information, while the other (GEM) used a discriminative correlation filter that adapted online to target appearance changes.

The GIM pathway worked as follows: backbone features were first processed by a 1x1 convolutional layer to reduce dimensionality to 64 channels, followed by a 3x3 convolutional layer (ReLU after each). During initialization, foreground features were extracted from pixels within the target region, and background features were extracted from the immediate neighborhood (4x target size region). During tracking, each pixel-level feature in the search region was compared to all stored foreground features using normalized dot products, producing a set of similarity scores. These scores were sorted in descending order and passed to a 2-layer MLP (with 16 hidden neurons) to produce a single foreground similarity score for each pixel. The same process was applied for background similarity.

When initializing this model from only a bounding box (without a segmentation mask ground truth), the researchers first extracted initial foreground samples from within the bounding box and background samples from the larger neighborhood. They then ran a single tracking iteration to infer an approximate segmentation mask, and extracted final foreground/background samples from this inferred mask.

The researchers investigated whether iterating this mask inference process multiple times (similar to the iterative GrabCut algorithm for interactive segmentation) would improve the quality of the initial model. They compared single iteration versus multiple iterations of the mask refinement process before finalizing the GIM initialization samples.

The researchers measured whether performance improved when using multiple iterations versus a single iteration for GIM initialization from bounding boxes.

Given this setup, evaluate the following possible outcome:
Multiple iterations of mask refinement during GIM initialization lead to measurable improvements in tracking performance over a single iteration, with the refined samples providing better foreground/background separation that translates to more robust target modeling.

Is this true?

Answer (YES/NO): NO